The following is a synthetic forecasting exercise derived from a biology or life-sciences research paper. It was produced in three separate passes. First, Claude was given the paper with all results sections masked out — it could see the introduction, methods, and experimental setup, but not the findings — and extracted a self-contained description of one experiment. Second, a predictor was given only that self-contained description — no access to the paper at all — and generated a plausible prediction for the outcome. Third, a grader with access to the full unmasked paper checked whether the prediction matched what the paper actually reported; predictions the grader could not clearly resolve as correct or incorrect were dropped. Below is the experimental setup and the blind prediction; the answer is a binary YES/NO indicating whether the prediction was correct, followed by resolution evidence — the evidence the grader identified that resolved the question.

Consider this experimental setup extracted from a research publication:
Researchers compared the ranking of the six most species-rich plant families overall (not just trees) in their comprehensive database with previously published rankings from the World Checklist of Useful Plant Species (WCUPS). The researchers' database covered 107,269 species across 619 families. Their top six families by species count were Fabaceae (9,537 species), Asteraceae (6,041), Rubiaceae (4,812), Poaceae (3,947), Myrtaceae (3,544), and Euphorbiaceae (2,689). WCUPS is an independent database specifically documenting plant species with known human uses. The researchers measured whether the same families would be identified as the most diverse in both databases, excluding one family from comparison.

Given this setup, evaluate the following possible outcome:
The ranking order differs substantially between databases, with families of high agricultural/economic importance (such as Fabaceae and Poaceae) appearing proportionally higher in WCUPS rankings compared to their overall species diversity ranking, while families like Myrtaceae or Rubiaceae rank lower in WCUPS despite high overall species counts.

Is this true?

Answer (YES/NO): NO